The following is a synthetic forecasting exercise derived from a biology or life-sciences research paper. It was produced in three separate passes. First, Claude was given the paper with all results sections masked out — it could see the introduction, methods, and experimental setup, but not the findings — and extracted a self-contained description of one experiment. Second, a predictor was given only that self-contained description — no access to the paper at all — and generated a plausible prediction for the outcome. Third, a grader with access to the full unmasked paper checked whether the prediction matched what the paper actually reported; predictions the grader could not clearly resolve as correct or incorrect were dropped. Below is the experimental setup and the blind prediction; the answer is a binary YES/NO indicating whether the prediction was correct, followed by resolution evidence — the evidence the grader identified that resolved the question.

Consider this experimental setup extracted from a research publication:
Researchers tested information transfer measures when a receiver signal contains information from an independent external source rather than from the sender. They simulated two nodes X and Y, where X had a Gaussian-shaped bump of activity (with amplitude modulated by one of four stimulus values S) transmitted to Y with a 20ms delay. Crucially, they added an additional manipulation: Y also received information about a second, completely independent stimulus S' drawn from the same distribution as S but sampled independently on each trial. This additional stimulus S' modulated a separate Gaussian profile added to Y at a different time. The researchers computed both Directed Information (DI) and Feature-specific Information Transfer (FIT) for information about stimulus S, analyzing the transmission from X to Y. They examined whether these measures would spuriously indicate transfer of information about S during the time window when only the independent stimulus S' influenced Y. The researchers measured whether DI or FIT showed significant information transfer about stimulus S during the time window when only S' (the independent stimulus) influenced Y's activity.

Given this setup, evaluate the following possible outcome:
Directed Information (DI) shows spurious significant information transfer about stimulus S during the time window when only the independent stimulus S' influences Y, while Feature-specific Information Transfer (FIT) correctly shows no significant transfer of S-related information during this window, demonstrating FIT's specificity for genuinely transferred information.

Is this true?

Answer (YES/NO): YES